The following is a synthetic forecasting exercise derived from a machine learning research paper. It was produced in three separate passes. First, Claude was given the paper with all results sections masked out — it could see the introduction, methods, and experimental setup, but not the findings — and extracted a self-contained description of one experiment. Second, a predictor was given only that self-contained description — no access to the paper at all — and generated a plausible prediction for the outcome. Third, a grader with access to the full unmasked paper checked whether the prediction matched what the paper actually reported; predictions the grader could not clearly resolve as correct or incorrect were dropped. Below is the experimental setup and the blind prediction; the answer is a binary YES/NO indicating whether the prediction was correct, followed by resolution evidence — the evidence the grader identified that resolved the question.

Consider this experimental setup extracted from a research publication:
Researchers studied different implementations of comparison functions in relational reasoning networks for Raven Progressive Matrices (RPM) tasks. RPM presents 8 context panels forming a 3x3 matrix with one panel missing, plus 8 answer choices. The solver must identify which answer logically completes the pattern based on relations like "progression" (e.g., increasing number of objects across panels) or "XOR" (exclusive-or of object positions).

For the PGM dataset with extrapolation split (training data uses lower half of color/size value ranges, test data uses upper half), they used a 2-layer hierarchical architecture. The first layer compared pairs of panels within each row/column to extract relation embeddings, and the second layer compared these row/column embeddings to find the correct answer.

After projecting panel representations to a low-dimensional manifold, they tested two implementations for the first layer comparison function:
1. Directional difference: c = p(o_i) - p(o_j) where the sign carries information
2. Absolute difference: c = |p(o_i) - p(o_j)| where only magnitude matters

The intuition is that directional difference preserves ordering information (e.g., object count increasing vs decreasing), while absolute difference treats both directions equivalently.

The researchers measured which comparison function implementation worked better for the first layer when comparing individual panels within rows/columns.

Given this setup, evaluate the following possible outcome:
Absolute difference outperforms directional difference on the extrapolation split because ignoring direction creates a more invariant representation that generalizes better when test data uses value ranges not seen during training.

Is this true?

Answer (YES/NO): NO